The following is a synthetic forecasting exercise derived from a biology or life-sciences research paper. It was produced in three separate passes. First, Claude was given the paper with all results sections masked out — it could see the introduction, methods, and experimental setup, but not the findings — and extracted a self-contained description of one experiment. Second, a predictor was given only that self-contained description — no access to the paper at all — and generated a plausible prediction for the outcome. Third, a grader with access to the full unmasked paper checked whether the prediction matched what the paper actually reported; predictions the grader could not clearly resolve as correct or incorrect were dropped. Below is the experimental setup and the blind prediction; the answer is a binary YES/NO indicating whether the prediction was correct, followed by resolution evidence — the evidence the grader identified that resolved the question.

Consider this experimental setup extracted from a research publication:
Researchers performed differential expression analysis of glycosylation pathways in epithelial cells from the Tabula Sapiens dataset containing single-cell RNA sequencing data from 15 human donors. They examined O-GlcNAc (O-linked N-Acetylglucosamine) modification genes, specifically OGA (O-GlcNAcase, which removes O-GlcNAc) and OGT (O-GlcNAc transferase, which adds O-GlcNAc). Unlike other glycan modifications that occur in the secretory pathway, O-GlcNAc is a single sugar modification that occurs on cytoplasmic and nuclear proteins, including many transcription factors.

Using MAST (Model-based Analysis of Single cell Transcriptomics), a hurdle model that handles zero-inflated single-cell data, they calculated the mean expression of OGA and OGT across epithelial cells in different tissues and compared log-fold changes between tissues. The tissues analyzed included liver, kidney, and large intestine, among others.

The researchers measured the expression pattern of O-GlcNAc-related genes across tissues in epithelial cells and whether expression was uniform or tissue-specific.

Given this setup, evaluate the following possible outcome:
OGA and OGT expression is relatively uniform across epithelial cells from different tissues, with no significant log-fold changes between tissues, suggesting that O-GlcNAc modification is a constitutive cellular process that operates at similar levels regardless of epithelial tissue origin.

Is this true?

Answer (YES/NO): NO